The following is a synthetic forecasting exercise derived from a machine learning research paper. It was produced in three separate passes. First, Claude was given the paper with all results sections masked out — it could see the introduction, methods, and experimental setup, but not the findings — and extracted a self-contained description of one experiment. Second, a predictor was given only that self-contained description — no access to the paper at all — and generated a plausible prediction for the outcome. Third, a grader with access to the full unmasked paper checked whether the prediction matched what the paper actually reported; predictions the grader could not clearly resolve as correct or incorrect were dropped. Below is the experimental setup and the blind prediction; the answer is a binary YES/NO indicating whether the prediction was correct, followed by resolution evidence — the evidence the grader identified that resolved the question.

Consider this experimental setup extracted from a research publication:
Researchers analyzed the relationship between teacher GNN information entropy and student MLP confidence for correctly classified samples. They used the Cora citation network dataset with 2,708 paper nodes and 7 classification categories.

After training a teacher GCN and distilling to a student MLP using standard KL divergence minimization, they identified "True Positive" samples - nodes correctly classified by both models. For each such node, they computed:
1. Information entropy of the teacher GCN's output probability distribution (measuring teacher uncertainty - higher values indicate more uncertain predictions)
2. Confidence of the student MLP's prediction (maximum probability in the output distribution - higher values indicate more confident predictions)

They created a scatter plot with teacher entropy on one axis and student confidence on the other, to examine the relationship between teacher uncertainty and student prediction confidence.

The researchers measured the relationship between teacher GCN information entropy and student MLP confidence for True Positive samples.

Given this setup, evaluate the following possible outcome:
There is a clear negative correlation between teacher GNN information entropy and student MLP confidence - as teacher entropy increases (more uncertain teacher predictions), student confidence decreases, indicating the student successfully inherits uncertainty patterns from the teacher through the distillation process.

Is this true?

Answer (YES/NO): NO